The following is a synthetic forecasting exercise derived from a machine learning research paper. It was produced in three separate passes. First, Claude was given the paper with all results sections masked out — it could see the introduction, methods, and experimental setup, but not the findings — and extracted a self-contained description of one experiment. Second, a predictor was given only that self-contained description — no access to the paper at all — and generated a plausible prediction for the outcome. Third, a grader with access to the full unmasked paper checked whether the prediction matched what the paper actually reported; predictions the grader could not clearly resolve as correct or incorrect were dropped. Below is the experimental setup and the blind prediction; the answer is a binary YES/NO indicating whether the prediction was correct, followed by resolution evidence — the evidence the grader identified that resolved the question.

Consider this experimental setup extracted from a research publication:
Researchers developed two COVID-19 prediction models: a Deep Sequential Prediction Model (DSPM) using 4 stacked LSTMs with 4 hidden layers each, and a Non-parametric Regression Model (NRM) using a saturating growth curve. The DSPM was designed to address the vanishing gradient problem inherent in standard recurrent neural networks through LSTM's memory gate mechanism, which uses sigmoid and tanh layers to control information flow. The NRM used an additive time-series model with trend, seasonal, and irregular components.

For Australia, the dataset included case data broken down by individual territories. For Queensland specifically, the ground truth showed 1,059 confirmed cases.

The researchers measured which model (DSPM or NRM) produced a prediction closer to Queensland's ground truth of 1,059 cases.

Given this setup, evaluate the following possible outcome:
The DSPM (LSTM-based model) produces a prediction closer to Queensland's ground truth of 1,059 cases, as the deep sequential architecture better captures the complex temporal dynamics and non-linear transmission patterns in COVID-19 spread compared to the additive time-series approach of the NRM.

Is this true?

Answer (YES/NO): YES